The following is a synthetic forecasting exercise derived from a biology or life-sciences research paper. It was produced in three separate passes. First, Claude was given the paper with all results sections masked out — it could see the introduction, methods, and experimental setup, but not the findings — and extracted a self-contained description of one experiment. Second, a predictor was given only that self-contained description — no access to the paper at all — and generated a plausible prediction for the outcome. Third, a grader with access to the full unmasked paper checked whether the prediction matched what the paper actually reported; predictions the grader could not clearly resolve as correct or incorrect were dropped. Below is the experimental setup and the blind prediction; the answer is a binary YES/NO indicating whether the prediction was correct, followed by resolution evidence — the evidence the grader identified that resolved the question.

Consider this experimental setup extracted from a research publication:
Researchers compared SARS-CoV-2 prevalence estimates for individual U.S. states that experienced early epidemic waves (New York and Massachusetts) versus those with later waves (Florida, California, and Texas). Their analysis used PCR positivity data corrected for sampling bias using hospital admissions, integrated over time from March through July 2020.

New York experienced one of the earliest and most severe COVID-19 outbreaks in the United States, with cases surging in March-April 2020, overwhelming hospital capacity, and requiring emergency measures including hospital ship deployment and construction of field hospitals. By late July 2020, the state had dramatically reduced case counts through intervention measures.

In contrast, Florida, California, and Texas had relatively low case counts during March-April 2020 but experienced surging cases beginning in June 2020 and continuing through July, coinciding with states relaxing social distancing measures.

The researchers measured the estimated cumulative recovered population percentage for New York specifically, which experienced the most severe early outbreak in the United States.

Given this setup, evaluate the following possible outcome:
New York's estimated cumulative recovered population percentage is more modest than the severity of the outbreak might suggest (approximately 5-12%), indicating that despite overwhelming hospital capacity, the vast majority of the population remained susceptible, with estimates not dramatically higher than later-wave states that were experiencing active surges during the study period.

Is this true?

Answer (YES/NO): NO